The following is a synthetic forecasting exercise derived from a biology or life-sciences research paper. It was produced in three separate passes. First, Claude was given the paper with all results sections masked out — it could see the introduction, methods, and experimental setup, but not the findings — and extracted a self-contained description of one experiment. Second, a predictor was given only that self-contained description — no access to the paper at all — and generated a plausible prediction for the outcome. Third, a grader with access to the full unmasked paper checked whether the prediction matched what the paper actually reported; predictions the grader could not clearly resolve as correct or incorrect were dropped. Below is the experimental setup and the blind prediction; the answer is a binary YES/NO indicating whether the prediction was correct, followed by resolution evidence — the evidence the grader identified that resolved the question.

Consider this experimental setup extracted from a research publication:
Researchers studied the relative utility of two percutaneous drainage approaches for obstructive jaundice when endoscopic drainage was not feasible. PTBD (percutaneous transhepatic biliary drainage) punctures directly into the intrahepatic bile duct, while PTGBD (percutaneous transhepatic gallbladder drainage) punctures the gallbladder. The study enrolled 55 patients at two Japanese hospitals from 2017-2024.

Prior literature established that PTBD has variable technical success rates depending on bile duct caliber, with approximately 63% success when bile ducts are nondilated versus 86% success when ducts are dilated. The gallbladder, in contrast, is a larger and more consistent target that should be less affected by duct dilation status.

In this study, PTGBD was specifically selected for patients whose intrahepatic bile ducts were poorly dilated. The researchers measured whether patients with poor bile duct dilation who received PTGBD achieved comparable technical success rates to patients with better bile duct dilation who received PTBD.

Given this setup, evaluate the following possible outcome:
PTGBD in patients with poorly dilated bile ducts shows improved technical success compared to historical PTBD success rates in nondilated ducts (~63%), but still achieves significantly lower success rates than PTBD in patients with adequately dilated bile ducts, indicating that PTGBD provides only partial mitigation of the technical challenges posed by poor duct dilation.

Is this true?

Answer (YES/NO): NO